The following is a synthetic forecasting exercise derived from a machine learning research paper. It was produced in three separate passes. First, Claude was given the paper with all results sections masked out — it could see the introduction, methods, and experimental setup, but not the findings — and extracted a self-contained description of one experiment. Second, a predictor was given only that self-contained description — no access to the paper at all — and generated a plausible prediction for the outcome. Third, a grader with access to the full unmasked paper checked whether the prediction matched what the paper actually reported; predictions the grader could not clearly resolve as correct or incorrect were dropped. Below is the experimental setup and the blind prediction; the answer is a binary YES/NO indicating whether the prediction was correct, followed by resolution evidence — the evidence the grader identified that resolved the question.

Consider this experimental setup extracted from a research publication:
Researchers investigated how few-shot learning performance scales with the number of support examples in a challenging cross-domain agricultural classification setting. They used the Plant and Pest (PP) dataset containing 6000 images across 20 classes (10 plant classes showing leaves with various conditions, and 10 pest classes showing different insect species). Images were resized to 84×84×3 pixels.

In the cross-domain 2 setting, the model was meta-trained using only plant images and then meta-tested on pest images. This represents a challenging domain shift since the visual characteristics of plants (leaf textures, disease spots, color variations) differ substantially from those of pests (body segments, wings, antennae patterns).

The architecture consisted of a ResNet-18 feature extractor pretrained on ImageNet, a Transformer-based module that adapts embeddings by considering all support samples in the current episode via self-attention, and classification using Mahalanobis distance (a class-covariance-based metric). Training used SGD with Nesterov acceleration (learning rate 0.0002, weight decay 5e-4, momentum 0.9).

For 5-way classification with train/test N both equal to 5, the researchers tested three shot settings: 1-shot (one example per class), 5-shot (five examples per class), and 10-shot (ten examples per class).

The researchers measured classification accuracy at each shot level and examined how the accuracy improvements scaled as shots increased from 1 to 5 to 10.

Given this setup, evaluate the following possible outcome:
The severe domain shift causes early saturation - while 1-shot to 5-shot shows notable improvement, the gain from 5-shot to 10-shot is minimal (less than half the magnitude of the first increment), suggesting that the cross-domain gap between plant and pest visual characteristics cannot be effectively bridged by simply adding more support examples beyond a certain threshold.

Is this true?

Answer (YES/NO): YES